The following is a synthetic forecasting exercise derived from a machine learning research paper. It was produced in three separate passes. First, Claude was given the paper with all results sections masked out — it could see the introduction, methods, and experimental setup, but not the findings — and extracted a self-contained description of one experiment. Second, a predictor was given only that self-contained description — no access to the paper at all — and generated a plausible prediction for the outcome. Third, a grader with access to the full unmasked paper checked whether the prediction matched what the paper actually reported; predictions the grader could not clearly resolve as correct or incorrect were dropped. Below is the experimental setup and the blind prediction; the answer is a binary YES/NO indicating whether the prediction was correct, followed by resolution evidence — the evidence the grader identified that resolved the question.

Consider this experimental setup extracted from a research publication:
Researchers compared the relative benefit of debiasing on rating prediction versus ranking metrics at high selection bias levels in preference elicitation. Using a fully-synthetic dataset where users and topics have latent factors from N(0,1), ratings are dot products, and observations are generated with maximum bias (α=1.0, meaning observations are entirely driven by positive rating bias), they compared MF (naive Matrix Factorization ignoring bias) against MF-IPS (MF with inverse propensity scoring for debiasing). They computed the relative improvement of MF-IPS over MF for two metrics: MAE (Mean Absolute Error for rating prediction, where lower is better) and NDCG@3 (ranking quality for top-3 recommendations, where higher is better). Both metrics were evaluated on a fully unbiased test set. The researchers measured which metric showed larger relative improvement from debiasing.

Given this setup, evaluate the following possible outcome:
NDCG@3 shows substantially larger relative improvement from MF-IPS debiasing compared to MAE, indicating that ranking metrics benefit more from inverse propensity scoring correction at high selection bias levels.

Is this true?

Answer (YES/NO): NO